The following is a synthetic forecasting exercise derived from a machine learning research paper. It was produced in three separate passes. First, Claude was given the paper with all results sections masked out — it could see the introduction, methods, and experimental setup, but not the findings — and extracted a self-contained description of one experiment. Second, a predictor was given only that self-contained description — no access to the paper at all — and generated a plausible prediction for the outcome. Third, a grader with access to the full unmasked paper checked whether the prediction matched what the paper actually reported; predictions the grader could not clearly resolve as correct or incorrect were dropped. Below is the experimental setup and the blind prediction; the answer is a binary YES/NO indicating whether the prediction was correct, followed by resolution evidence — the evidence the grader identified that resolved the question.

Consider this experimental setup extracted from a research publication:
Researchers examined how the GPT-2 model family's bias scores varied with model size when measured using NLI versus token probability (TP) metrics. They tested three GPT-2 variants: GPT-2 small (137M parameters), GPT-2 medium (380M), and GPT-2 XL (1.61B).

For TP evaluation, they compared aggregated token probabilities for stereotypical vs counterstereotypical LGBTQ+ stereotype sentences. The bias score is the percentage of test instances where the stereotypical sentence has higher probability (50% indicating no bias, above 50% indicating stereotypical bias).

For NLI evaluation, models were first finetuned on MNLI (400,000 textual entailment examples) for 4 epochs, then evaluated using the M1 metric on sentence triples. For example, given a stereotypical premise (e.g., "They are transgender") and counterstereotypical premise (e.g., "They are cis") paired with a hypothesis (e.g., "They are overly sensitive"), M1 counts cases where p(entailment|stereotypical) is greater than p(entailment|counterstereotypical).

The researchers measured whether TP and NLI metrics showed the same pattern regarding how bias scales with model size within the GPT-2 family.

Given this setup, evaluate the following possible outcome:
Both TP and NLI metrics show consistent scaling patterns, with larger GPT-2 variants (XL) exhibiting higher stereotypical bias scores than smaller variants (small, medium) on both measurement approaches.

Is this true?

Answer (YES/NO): NO